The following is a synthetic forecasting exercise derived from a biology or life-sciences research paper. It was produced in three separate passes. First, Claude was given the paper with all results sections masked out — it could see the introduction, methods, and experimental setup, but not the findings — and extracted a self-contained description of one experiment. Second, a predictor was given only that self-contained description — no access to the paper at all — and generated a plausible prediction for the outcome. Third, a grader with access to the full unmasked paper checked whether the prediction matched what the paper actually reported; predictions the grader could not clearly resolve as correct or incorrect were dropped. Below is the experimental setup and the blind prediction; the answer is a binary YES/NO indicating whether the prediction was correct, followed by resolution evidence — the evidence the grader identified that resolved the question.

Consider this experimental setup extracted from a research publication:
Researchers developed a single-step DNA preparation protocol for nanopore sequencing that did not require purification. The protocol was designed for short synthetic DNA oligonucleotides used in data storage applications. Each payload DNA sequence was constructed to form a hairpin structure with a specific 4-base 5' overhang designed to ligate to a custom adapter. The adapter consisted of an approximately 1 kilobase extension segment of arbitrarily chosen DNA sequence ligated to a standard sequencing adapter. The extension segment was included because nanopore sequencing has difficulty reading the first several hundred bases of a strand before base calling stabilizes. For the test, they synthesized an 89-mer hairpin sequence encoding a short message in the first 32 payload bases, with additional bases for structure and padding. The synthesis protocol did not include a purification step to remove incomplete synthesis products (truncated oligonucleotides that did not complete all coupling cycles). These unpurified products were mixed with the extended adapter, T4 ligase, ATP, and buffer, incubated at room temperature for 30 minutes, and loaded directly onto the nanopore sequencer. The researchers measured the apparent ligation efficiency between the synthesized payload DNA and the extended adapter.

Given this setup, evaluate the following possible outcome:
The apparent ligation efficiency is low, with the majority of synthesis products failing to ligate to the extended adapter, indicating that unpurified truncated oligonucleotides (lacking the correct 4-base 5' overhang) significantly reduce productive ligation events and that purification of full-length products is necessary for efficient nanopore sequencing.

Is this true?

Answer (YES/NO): YES